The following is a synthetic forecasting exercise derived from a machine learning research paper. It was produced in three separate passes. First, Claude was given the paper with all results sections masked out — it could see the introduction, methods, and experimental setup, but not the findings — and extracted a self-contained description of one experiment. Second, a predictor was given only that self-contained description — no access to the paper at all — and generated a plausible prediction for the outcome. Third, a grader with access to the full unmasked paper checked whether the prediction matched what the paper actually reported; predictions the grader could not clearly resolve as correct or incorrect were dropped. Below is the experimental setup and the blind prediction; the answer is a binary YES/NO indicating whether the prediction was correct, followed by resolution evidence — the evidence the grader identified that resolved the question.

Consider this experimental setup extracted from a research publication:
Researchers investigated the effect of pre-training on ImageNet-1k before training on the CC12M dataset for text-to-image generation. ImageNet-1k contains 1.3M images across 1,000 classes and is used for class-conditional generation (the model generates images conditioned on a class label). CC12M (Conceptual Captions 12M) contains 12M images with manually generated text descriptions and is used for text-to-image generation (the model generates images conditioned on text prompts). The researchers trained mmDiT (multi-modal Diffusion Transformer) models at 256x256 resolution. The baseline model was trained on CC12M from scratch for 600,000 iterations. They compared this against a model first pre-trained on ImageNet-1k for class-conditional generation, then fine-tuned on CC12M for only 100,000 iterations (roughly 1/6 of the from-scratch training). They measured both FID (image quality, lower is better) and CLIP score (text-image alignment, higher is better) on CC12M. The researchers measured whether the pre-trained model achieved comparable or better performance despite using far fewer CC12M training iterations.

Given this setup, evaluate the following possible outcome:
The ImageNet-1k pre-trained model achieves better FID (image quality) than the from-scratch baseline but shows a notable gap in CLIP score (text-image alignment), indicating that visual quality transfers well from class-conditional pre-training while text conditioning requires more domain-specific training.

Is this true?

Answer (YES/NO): NO